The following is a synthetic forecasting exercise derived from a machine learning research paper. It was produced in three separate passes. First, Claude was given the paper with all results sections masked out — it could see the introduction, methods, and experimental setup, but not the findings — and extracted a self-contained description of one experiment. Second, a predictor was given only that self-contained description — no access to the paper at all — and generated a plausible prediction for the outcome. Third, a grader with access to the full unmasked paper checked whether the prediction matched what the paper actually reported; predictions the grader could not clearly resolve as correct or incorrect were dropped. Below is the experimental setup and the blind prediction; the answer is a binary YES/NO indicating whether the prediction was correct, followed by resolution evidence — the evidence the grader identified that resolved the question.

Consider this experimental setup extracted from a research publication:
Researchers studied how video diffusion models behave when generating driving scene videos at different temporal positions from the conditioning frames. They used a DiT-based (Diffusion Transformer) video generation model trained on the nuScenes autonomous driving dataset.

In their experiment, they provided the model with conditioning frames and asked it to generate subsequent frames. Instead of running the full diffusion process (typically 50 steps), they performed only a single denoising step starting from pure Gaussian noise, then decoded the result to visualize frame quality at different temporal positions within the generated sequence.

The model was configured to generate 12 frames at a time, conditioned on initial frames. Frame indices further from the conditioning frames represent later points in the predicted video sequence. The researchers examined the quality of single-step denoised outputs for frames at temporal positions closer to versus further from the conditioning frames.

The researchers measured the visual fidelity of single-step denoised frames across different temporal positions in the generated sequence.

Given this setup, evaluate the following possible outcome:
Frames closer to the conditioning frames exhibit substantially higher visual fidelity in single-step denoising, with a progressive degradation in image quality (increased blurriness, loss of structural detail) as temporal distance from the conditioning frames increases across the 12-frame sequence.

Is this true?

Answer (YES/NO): YES